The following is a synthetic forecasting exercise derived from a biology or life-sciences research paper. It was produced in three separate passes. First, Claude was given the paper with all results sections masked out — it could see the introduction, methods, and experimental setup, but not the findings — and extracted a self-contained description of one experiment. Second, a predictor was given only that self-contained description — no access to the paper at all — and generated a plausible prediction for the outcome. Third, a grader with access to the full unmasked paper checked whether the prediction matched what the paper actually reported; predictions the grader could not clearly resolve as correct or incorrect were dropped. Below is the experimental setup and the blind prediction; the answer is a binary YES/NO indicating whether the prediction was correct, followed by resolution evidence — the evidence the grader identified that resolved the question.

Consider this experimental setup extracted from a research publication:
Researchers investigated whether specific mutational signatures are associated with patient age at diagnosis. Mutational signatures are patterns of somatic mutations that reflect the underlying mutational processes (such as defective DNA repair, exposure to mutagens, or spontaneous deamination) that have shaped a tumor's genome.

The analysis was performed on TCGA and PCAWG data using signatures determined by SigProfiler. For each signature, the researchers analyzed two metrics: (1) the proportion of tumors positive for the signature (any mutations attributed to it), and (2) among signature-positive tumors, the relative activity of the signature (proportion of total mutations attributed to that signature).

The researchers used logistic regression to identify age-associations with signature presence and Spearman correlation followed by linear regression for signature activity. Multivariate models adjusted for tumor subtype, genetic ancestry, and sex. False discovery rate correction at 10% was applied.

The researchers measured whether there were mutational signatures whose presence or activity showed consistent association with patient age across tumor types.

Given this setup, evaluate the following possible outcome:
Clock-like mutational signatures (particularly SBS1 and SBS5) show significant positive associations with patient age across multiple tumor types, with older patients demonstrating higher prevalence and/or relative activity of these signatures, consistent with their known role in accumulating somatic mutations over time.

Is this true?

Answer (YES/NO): NO